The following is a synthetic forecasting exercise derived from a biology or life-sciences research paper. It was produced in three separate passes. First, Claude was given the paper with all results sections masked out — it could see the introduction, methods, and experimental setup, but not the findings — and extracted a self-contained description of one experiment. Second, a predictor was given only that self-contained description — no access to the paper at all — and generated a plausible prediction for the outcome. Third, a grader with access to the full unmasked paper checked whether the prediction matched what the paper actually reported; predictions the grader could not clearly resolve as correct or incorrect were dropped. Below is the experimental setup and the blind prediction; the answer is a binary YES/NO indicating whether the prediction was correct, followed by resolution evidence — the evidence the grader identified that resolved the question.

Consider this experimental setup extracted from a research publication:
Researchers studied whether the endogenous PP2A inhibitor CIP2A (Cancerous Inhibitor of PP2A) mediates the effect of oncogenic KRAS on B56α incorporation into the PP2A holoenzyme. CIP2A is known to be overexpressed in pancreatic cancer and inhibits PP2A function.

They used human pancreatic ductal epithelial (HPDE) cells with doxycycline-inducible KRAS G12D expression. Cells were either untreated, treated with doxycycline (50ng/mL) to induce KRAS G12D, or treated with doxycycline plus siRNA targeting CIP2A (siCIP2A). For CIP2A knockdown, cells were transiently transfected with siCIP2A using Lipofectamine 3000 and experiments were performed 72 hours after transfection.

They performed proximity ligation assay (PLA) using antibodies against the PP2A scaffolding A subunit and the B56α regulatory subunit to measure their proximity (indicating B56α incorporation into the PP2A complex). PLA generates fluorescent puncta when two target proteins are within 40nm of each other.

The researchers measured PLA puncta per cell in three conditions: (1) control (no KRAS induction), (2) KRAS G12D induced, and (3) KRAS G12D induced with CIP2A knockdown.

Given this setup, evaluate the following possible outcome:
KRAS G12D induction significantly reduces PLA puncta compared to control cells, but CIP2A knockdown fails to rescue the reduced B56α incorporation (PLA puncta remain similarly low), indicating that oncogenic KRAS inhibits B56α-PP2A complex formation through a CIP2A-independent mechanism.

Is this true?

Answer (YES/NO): NO